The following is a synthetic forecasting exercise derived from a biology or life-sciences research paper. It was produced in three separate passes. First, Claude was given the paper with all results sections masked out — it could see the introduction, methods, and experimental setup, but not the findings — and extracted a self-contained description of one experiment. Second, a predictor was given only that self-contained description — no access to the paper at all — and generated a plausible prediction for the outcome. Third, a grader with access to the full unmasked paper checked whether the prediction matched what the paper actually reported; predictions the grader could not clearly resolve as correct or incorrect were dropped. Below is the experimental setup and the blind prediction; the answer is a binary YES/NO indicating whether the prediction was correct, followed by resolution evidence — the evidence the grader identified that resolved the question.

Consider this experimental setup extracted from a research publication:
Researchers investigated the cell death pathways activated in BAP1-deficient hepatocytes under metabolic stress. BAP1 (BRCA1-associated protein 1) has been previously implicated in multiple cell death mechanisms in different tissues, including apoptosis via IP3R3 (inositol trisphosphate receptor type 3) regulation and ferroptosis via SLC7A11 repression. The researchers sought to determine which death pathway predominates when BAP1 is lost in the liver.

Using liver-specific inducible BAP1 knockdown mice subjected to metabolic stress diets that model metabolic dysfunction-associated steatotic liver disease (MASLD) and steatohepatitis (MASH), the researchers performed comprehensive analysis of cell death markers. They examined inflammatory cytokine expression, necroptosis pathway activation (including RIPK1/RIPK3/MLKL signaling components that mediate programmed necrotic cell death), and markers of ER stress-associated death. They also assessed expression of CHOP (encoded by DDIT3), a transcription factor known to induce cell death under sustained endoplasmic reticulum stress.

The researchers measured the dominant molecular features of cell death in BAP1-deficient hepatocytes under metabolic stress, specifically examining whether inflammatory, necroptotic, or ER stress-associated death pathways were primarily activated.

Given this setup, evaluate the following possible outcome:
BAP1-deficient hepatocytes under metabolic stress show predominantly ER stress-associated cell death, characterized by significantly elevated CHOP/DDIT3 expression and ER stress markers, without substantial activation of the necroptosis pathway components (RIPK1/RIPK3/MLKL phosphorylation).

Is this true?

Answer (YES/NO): YES